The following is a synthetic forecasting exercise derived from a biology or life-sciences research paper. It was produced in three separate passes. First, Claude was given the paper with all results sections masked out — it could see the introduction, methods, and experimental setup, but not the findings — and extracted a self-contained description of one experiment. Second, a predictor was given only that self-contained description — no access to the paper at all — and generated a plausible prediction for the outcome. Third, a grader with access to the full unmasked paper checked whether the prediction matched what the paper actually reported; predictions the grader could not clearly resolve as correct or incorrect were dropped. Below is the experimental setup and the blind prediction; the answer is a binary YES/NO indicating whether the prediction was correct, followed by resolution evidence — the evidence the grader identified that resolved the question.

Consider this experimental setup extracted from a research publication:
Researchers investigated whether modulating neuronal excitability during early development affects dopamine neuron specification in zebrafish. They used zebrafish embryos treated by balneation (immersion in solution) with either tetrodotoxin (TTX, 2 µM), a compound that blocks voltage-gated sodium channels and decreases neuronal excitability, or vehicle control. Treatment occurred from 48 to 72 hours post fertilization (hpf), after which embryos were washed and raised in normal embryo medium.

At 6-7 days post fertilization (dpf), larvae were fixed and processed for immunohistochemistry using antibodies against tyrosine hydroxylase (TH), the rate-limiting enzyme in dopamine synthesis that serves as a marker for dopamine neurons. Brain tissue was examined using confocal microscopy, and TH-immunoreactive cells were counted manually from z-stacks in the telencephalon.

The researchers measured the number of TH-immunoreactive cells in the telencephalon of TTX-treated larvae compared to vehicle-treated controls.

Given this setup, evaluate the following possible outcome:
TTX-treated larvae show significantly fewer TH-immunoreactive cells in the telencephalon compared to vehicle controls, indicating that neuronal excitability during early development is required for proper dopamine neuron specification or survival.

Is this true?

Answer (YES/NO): YES